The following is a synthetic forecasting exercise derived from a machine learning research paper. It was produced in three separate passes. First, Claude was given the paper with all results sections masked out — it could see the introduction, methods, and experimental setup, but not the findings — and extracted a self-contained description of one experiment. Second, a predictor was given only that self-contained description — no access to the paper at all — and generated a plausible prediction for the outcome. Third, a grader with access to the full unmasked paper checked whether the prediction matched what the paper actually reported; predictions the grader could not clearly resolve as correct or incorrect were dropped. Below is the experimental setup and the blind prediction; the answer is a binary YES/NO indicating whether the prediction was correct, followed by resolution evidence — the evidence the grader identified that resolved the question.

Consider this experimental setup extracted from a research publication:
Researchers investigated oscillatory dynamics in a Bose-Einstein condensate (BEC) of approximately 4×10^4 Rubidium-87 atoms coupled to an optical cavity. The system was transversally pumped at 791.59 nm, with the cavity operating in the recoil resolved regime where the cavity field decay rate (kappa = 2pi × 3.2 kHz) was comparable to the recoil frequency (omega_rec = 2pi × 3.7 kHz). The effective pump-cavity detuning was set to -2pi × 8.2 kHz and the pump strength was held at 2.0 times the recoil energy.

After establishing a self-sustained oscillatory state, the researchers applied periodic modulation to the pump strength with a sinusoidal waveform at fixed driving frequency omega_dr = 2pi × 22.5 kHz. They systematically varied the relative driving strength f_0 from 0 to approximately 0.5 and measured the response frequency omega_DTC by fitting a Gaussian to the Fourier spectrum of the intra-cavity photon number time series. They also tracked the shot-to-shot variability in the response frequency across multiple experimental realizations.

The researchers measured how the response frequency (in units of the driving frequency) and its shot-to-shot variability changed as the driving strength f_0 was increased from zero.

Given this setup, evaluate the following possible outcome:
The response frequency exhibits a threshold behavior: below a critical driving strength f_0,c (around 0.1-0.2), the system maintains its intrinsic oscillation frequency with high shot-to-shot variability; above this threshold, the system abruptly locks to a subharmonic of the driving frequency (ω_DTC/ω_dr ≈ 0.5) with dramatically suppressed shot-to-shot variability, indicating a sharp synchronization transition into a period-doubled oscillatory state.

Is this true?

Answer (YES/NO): NO